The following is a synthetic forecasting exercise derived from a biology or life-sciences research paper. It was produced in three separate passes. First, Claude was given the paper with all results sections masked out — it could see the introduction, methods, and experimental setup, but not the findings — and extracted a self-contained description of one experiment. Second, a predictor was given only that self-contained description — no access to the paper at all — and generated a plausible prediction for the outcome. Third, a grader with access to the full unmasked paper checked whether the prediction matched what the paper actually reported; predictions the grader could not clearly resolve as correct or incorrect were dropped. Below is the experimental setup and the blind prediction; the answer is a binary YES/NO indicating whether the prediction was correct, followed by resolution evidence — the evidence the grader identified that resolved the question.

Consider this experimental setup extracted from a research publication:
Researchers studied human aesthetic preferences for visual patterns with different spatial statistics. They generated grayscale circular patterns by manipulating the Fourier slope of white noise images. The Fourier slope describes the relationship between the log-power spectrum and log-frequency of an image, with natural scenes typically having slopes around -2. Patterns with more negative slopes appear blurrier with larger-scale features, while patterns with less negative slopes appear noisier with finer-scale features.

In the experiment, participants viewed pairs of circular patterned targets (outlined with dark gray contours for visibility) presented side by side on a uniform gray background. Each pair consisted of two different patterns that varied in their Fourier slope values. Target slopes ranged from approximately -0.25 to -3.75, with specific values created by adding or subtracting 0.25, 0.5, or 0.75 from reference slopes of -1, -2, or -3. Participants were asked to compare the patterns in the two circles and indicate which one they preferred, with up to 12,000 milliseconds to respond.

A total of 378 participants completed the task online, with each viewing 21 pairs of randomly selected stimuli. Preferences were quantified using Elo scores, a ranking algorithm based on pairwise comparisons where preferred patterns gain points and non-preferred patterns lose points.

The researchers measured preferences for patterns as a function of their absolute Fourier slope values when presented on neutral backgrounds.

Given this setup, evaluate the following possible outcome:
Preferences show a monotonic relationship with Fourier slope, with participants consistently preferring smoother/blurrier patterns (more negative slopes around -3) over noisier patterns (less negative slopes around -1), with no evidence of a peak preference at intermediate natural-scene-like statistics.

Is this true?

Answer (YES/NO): NO